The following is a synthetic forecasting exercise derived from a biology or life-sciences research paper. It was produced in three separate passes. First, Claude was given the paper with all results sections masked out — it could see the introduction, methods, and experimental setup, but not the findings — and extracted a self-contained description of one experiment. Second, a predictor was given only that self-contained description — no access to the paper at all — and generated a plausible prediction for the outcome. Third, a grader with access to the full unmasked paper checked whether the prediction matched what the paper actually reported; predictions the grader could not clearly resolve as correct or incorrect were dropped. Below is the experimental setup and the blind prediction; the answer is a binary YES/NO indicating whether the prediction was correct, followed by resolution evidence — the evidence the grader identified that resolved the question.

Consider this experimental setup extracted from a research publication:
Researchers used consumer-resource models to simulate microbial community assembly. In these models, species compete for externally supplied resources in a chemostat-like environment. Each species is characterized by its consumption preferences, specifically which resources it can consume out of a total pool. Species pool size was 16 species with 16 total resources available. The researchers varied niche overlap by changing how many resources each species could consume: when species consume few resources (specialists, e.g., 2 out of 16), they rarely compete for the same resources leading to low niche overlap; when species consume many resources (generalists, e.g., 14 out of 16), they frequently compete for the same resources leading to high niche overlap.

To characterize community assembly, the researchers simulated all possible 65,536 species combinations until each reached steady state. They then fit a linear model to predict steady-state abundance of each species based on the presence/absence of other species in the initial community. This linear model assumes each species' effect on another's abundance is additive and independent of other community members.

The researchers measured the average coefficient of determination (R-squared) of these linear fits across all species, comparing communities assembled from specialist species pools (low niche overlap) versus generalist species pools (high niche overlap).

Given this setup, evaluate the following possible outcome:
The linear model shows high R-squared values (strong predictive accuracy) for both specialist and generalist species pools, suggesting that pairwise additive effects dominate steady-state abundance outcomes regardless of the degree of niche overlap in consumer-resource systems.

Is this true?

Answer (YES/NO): NO